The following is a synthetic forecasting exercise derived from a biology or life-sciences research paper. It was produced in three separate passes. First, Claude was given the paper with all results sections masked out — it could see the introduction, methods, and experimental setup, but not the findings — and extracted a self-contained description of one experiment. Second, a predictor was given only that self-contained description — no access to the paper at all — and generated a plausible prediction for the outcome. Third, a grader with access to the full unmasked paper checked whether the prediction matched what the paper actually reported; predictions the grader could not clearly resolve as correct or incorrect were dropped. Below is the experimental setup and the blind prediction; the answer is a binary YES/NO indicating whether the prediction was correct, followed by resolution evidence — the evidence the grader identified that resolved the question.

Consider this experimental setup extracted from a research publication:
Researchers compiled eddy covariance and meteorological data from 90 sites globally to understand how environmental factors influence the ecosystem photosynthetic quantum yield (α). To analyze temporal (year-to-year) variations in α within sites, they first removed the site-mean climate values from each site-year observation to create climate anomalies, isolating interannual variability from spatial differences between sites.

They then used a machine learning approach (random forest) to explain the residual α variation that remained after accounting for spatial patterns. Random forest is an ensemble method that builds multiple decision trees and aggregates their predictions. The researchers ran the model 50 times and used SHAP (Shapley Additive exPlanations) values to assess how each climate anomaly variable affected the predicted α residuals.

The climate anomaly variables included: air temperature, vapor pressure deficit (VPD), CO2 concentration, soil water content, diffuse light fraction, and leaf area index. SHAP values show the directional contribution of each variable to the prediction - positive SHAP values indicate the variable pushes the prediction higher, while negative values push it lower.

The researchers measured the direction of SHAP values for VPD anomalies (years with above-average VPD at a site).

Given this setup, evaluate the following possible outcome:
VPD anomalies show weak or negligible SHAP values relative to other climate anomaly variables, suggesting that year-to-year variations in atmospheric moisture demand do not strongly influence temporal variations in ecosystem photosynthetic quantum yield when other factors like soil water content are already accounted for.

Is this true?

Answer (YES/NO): NO